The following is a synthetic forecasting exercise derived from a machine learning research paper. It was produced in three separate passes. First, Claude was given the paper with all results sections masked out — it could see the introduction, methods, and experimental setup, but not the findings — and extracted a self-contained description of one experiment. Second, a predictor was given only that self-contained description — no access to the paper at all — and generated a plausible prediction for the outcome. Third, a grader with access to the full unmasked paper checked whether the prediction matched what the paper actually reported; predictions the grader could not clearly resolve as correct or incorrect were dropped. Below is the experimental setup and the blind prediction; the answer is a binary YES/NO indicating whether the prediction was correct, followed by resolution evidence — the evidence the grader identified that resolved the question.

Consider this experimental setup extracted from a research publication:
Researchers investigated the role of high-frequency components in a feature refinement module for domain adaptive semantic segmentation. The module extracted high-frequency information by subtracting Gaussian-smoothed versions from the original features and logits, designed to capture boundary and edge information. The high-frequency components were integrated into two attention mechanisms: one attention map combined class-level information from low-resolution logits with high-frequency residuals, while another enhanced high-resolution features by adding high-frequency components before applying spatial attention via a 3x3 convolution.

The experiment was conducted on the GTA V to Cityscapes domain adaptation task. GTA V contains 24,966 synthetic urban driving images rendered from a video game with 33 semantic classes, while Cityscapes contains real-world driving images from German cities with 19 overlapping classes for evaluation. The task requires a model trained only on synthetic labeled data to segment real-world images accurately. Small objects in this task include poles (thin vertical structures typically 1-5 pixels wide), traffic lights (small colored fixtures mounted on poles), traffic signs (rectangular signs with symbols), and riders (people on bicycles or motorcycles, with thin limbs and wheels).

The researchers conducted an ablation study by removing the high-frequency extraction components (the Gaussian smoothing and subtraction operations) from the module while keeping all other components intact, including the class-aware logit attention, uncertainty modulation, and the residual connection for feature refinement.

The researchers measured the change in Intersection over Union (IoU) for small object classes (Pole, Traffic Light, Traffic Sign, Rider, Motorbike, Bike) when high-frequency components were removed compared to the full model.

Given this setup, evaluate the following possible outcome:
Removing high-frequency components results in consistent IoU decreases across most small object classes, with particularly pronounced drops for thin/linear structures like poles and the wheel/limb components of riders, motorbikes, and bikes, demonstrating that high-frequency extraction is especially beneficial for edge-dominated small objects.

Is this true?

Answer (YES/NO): NO